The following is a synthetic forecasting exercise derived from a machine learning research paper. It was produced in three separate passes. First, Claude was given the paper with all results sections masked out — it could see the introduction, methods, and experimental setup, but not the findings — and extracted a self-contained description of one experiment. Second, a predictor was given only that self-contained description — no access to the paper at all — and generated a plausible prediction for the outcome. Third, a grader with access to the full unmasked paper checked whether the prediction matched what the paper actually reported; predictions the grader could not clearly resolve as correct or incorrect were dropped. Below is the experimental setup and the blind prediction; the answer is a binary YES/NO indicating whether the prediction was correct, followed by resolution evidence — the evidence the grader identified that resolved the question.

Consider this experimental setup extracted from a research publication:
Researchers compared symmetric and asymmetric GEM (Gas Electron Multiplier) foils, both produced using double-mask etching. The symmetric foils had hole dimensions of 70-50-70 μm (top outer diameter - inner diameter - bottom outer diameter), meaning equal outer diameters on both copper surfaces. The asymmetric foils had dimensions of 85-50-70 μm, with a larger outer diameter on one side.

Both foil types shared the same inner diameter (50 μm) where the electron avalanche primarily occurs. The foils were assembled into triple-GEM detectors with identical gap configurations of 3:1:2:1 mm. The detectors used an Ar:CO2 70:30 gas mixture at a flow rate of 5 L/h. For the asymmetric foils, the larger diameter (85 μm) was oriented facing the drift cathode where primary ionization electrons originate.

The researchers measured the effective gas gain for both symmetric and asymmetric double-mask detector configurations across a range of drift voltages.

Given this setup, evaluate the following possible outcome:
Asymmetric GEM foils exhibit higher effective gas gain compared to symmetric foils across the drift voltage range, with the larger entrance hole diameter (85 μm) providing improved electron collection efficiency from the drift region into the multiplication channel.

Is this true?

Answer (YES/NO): NO